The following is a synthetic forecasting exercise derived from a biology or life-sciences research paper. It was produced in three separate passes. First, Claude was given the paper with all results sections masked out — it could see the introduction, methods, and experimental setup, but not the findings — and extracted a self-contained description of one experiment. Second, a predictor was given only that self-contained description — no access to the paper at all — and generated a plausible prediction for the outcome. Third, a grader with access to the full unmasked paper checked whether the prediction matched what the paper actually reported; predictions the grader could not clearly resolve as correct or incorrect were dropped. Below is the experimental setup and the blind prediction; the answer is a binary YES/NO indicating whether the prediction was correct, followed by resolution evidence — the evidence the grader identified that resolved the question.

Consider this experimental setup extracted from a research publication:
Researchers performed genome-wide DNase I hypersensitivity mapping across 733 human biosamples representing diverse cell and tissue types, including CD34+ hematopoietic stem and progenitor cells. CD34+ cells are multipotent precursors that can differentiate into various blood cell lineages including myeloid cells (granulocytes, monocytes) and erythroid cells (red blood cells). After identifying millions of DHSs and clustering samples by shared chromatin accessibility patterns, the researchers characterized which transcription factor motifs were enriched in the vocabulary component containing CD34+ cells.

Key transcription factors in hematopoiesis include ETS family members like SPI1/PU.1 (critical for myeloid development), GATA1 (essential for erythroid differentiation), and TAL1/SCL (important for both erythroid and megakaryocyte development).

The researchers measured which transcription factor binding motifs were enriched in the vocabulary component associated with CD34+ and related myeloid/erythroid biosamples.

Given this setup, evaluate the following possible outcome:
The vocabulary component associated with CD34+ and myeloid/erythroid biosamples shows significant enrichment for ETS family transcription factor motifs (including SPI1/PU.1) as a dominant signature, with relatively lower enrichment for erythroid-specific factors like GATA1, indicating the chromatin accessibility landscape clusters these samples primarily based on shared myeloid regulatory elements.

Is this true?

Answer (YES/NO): NO